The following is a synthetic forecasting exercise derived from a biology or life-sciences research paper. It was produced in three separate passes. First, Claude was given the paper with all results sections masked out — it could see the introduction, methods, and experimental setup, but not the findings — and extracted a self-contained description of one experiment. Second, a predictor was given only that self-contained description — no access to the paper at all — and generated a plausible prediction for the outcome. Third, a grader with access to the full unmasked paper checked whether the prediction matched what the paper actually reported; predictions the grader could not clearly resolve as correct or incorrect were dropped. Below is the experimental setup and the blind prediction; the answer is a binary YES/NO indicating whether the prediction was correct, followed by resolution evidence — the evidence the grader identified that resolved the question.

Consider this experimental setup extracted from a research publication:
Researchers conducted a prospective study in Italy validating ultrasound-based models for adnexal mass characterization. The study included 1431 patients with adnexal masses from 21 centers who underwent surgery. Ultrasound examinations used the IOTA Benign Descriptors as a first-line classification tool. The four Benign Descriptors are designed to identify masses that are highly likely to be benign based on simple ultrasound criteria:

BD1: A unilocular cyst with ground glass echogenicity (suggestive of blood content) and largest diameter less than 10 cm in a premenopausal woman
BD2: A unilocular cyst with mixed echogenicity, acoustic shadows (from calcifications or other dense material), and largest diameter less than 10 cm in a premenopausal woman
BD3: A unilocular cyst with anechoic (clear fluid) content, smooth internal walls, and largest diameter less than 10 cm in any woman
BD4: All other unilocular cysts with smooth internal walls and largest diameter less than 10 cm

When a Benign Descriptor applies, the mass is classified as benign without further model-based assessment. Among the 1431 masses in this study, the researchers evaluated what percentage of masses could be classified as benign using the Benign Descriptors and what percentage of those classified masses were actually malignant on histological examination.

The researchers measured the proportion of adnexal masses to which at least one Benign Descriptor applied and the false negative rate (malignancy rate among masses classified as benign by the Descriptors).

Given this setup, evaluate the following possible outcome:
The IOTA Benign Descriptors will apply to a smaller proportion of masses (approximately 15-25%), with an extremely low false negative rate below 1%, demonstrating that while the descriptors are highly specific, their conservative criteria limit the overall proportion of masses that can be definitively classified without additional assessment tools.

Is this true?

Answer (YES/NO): NO